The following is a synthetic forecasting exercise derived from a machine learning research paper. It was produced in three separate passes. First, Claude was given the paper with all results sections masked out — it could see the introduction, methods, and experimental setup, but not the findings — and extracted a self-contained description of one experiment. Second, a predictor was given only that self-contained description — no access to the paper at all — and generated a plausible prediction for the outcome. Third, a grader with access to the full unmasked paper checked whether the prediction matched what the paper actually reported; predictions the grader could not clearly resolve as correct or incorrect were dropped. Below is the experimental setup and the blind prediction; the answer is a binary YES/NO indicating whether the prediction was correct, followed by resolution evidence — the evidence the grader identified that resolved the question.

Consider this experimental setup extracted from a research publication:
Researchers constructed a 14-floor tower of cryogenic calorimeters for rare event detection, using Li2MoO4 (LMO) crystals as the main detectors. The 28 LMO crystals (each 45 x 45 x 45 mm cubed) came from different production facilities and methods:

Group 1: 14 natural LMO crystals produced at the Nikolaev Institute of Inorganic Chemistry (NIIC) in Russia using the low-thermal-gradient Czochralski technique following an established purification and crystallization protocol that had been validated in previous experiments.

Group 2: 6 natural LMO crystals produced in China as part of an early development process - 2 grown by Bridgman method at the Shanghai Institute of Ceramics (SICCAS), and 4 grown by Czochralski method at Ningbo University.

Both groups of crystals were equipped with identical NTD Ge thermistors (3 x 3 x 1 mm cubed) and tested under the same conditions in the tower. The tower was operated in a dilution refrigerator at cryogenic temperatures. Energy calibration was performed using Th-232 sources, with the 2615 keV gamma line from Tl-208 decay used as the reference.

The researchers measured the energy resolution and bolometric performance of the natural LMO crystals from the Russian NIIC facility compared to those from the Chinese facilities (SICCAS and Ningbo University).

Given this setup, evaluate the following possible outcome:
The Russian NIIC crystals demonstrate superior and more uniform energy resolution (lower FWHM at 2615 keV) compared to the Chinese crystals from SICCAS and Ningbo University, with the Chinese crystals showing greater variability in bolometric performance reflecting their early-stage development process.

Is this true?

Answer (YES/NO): YES